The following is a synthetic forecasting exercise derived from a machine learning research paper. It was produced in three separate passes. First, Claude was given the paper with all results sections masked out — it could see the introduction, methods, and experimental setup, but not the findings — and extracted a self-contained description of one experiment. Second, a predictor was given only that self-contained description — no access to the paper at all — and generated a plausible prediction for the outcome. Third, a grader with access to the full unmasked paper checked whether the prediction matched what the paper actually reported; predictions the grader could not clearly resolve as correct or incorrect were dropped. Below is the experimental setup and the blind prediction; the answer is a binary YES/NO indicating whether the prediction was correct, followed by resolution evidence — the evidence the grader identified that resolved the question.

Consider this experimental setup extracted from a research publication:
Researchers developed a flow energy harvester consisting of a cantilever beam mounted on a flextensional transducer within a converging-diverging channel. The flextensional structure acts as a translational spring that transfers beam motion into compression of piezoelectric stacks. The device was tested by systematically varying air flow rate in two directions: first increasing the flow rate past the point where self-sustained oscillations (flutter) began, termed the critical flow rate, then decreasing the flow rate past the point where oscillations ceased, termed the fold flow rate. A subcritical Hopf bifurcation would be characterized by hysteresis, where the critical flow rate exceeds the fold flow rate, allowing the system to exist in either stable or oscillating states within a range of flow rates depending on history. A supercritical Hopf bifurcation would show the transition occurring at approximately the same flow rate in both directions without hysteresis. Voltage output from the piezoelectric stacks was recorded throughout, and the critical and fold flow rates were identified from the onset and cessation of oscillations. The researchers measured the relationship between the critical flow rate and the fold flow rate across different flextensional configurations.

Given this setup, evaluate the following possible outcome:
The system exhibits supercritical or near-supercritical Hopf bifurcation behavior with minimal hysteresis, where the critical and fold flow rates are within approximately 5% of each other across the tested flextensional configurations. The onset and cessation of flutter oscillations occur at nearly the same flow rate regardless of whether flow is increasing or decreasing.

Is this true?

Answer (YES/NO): NO